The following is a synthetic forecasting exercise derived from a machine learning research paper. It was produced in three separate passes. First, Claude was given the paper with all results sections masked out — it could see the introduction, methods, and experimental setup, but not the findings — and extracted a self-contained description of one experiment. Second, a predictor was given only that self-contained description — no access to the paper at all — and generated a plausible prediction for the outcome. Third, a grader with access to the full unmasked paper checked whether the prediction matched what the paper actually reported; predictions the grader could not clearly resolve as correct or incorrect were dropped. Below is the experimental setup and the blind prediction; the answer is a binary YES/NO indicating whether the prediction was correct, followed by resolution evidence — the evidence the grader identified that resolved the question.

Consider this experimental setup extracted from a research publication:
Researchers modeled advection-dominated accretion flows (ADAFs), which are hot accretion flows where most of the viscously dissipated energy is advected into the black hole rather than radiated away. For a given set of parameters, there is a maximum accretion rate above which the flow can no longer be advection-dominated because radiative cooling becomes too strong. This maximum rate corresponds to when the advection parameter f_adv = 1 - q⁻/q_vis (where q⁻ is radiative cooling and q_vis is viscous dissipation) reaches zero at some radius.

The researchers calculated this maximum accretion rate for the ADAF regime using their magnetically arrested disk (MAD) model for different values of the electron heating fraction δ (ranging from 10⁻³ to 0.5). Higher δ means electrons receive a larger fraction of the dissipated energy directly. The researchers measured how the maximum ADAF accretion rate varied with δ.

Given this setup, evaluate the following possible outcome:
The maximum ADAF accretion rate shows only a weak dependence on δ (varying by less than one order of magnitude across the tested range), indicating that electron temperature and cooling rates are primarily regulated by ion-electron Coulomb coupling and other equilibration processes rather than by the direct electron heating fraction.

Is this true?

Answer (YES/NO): NO